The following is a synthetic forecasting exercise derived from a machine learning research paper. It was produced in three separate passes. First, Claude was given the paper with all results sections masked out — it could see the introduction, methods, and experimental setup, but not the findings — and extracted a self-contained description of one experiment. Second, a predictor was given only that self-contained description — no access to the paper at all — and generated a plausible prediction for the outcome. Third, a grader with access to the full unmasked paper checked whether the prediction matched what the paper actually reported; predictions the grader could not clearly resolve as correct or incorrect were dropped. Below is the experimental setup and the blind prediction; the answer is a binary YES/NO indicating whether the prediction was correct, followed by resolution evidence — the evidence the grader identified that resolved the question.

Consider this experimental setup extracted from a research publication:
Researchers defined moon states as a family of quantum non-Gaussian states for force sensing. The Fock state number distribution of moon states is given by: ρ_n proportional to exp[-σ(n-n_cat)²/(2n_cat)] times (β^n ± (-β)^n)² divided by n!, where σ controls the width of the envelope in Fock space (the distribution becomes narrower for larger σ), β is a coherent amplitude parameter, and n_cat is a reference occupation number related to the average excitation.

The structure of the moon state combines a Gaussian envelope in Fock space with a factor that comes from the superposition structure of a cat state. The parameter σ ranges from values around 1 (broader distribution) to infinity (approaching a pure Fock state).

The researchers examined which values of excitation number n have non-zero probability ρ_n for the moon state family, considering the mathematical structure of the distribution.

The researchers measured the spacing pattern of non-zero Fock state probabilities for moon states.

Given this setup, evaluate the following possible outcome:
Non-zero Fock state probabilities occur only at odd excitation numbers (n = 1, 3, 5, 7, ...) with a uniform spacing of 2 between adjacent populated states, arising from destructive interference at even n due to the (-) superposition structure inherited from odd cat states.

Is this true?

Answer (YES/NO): YES